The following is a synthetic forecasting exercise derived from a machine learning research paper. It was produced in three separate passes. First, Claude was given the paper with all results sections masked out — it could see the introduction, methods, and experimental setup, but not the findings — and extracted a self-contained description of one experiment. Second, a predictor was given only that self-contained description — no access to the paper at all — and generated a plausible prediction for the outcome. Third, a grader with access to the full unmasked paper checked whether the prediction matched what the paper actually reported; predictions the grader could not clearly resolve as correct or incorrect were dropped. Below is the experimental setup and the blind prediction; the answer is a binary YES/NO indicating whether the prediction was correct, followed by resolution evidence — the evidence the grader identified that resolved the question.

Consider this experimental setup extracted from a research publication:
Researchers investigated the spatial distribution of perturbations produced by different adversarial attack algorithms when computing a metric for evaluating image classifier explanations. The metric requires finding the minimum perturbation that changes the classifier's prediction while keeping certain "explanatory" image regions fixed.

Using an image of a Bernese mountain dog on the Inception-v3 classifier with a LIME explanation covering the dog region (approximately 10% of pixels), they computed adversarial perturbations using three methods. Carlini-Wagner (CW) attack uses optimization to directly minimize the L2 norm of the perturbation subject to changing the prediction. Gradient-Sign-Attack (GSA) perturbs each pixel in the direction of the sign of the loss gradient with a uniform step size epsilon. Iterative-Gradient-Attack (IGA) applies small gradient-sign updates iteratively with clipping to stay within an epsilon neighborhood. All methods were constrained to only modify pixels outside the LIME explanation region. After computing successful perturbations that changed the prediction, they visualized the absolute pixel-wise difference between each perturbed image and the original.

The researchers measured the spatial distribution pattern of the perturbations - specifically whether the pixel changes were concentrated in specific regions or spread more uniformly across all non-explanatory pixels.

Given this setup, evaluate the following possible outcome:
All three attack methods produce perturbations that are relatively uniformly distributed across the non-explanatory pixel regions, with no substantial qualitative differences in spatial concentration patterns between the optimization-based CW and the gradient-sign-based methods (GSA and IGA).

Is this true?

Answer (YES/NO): NO